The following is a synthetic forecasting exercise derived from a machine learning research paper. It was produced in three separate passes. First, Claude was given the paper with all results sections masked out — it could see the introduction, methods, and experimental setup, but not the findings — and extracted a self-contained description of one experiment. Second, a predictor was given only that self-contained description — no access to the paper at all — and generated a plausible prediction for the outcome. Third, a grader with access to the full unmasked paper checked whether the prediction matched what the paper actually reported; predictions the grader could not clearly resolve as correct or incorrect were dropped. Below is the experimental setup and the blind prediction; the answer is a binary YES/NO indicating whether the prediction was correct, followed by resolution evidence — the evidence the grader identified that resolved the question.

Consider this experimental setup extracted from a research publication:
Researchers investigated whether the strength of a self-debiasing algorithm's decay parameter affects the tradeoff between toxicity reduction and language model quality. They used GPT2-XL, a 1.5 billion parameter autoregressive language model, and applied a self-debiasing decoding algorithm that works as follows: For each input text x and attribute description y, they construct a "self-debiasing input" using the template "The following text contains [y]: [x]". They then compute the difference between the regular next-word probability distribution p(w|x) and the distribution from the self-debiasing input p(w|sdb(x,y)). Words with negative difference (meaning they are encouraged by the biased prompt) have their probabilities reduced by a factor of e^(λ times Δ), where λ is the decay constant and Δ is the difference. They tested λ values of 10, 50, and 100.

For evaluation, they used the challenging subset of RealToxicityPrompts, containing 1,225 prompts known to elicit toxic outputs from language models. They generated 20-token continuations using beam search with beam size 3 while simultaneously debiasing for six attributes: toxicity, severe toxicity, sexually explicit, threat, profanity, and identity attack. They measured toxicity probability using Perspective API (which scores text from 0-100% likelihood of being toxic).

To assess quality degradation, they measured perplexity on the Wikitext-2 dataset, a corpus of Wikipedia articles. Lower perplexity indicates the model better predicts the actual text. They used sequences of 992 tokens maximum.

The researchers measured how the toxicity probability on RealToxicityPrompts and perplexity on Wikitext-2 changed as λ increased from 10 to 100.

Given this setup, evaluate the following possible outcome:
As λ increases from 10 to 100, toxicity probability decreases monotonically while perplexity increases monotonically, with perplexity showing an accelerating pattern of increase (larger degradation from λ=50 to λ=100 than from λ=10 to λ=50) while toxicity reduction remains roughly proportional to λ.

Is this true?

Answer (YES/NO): NO